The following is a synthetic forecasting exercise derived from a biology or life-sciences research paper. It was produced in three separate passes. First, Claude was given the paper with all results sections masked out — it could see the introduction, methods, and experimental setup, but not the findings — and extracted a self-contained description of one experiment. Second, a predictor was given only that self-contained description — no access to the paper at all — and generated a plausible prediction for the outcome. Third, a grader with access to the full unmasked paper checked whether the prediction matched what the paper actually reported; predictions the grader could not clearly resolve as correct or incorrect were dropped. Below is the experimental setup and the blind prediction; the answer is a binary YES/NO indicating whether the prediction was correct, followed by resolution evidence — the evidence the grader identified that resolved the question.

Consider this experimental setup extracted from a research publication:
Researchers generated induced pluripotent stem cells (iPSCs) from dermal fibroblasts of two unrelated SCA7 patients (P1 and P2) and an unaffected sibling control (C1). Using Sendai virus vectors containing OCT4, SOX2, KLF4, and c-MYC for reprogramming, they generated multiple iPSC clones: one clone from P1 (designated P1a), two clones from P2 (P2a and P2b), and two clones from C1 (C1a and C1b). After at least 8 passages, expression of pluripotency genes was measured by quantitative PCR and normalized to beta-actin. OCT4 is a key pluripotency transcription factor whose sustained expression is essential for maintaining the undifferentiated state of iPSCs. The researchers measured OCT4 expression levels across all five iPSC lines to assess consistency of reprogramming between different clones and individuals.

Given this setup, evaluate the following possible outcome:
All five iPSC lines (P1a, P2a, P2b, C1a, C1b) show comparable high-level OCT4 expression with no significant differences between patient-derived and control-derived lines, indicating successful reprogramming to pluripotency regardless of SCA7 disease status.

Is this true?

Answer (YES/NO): NO